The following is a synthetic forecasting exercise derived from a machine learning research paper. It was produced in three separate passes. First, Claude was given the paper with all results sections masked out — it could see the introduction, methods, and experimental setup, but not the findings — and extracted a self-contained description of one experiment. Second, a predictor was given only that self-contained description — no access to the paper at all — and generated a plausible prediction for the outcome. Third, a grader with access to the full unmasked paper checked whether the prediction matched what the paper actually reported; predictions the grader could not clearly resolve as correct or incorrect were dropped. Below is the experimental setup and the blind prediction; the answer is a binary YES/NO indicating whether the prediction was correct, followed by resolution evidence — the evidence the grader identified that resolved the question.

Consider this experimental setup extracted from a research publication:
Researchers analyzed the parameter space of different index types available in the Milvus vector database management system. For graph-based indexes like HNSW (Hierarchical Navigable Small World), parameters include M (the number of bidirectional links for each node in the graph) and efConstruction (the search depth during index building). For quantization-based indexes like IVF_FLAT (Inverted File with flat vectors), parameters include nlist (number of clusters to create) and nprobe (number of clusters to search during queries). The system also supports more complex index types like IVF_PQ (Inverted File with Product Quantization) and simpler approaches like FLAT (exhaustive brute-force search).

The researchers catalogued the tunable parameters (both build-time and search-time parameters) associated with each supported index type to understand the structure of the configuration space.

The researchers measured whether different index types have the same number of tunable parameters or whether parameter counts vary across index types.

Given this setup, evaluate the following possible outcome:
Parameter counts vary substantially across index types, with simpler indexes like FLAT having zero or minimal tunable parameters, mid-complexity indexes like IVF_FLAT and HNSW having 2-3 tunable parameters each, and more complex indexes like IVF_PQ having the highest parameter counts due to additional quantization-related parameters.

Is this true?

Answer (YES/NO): YES